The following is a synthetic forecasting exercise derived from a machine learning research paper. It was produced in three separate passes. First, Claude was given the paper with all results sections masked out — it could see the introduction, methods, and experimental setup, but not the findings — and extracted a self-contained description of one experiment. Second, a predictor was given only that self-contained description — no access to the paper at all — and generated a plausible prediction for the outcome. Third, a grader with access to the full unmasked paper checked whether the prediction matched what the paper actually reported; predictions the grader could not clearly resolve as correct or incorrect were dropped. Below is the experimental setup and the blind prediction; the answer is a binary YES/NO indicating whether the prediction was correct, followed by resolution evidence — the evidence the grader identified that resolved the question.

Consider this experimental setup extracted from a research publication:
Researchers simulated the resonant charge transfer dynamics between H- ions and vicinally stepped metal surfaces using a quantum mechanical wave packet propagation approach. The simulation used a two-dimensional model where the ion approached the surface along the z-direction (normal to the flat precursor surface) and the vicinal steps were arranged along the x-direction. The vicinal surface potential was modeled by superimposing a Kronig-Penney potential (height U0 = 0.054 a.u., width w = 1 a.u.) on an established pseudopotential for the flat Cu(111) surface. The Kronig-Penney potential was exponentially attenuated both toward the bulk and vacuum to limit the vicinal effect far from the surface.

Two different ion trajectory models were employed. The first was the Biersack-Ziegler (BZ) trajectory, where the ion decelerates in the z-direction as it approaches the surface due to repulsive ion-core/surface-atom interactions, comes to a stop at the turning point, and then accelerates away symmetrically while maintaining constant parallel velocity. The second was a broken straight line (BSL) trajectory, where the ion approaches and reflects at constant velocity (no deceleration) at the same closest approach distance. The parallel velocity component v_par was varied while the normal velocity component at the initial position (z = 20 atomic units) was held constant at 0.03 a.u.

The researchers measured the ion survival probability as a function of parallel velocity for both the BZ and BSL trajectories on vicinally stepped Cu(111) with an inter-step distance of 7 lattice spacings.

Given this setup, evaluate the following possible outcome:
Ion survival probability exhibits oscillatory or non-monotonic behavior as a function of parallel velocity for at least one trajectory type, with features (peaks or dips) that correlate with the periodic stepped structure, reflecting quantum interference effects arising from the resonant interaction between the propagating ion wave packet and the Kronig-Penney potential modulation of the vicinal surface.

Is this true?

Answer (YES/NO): YES